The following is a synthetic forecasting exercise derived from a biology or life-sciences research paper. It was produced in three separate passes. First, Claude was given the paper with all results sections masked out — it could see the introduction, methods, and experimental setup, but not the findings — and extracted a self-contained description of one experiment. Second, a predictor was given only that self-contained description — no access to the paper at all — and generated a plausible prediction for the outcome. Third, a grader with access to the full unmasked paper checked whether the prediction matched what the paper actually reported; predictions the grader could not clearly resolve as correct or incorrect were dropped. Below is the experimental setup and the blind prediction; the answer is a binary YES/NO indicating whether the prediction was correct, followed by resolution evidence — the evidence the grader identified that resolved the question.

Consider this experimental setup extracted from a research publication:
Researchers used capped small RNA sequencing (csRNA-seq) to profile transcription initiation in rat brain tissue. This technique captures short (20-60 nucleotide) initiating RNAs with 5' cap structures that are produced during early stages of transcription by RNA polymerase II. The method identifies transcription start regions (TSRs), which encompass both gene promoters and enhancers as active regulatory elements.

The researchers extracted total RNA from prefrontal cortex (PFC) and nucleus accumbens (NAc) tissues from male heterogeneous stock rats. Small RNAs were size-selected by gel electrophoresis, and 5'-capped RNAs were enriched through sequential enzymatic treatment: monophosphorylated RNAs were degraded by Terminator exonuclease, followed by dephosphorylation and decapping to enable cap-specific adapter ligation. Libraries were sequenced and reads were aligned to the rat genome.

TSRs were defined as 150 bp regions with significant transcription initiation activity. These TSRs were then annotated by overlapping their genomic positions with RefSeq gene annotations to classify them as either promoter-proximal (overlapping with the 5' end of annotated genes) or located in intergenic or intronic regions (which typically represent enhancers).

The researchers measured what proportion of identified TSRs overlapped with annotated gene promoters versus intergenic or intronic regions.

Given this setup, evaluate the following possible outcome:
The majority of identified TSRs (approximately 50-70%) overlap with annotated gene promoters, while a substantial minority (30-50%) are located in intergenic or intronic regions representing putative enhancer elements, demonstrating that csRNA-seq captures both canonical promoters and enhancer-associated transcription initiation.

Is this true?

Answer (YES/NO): NO